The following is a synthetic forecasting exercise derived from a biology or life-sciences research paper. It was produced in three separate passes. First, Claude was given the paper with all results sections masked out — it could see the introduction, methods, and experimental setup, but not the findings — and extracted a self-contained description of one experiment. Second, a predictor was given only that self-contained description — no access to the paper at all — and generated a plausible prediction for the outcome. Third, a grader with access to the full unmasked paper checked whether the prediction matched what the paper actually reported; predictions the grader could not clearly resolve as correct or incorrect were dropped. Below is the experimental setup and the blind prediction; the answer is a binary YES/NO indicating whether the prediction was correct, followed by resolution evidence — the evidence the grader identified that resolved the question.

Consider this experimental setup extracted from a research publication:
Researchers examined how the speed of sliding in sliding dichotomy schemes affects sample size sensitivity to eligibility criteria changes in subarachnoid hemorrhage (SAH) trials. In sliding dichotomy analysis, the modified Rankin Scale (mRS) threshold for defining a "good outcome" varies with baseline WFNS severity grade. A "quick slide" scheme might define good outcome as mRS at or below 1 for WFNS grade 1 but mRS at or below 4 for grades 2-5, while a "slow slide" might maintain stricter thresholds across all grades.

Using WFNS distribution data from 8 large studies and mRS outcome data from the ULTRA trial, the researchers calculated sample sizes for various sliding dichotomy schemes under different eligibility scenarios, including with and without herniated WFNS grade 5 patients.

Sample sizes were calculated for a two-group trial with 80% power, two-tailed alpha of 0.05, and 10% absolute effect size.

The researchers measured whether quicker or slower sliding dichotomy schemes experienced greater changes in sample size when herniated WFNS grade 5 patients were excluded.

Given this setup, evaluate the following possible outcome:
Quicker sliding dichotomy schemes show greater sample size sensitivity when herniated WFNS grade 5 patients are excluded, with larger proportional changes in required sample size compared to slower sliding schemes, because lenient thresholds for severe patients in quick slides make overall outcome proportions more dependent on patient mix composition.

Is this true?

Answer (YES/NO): NO